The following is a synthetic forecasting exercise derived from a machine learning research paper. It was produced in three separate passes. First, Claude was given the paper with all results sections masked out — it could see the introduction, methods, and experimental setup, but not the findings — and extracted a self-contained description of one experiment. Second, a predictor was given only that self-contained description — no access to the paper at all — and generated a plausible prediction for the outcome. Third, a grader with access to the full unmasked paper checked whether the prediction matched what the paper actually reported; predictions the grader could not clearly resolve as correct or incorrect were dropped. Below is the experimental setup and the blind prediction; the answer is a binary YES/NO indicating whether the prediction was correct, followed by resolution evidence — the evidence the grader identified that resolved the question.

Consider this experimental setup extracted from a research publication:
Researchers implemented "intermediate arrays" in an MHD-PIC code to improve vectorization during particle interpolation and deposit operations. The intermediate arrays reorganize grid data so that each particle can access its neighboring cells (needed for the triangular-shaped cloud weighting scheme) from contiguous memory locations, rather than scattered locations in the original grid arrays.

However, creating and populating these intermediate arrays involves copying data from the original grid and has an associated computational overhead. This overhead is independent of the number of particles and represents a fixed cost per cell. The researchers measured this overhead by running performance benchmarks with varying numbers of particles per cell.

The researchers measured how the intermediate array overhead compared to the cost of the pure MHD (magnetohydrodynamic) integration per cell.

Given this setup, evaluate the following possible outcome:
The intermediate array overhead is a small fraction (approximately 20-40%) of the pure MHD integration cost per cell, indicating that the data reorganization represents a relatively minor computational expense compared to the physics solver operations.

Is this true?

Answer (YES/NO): NO